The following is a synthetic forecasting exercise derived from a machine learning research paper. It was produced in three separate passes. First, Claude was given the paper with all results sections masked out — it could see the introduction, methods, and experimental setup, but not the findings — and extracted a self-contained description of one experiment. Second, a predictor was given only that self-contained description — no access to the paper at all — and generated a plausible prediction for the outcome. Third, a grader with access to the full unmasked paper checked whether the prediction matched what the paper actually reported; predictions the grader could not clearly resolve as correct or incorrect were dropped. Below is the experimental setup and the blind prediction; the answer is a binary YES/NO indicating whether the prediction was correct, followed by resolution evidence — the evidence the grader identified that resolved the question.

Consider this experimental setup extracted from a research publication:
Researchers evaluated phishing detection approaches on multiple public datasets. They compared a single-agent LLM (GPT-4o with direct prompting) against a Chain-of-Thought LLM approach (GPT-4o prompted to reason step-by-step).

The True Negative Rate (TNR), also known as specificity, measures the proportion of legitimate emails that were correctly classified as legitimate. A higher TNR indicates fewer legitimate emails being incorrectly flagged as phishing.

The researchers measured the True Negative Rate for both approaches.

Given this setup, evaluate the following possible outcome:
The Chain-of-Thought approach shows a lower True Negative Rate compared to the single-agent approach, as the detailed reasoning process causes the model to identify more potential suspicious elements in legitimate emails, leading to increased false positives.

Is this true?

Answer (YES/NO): NO